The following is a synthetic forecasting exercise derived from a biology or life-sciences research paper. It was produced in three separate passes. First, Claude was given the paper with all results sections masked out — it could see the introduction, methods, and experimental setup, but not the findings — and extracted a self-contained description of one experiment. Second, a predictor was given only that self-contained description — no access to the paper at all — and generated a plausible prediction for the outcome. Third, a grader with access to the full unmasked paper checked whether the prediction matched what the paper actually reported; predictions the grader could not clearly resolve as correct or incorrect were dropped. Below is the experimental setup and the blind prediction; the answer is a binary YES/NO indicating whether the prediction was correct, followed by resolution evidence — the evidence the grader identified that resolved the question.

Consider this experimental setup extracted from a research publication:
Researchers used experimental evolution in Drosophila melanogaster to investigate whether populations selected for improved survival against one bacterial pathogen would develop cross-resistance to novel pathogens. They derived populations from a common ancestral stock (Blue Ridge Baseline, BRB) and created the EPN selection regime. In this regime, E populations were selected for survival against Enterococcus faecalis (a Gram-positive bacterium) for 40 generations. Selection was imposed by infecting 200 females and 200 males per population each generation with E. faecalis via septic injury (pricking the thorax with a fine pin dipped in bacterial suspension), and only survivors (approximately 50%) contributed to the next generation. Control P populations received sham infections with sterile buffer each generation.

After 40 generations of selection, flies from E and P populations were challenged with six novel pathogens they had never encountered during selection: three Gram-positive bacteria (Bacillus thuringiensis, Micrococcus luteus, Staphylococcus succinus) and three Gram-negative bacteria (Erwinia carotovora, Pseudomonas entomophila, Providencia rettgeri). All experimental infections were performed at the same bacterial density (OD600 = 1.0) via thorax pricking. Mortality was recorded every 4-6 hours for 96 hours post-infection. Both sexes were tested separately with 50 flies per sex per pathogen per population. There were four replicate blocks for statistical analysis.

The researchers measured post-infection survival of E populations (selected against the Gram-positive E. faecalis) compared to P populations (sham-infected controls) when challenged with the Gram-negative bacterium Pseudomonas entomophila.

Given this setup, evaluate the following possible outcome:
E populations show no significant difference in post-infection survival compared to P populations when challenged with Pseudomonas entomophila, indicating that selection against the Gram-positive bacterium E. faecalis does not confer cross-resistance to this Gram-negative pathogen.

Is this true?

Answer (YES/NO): NO